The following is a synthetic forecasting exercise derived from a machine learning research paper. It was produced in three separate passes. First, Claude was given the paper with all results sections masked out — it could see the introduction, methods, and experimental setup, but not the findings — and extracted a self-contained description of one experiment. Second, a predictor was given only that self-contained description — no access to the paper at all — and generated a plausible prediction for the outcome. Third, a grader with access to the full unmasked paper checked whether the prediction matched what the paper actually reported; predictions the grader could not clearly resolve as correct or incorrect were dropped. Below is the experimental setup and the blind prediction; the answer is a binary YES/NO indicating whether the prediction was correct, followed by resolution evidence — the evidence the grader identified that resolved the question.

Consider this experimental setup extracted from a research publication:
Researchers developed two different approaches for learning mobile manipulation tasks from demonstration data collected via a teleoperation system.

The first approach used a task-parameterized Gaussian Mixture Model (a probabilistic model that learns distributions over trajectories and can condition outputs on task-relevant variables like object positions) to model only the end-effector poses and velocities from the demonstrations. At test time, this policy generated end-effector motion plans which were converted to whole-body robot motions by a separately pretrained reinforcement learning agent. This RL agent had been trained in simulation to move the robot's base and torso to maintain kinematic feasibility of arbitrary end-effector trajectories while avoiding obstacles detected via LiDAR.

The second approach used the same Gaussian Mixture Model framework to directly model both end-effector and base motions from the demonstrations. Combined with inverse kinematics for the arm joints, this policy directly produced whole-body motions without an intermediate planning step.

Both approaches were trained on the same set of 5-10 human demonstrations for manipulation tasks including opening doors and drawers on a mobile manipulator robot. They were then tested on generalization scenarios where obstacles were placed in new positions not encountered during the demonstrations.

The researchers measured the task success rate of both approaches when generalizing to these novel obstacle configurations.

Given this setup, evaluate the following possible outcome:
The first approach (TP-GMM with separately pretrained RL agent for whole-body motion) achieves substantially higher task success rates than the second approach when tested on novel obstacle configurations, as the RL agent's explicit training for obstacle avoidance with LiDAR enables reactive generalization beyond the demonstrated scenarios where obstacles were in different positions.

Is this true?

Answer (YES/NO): YES